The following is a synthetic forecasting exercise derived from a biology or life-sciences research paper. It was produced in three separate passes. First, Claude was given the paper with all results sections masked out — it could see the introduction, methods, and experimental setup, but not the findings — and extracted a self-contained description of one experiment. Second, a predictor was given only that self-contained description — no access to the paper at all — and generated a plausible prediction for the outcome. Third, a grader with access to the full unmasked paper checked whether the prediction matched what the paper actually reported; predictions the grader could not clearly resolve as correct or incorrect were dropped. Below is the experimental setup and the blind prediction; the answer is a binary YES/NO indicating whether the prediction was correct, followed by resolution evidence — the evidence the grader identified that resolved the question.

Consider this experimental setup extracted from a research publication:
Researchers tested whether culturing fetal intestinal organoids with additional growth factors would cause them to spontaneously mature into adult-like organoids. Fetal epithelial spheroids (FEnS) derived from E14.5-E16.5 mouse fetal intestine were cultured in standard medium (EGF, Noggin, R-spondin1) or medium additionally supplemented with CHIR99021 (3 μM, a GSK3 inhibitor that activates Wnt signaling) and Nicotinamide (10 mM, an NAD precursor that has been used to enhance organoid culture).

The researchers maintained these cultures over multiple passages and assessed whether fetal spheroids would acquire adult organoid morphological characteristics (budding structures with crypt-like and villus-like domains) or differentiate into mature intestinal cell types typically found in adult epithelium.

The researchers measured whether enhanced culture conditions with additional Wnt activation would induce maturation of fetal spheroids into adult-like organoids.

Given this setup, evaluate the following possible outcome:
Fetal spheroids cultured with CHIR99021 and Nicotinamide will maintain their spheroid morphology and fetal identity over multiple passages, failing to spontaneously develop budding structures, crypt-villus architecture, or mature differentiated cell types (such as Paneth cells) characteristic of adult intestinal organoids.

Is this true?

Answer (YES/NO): YES